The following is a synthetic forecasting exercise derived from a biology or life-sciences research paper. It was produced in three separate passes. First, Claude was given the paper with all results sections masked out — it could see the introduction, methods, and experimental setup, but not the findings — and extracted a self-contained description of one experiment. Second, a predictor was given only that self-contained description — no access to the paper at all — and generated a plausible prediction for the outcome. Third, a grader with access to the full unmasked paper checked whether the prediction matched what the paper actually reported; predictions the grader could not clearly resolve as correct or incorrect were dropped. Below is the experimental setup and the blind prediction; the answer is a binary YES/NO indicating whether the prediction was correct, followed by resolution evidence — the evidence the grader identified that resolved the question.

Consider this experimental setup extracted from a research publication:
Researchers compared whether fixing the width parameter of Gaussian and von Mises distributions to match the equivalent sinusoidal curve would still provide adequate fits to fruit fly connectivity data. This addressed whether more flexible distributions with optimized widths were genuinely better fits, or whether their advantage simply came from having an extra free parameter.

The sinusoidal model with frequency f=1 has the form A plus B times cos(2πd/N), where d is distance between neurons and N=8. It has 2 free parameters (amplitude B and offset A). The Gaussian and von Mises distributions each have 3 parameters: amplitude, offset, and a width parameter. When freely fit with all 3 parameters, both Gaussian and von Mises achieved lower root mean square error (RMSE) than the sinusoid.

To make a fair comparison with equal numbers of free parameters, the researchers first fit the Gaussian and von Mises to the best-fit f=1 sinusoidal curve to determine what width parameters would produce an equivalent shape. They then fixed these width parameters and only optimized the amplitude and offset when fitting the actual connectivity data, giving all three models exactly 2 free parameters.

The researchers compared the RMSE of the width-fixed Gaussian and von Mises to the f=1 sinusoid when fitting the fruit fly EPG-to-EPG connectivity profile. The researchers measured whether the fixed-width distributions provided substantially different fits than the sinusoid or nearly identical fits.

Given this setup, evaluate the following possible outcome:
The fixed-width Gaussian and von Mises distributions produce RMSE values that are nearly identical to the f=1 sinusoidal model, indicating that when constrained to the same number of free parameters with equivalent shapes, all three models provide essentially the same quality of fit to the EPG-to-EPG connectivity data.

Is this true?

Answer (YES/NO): YES